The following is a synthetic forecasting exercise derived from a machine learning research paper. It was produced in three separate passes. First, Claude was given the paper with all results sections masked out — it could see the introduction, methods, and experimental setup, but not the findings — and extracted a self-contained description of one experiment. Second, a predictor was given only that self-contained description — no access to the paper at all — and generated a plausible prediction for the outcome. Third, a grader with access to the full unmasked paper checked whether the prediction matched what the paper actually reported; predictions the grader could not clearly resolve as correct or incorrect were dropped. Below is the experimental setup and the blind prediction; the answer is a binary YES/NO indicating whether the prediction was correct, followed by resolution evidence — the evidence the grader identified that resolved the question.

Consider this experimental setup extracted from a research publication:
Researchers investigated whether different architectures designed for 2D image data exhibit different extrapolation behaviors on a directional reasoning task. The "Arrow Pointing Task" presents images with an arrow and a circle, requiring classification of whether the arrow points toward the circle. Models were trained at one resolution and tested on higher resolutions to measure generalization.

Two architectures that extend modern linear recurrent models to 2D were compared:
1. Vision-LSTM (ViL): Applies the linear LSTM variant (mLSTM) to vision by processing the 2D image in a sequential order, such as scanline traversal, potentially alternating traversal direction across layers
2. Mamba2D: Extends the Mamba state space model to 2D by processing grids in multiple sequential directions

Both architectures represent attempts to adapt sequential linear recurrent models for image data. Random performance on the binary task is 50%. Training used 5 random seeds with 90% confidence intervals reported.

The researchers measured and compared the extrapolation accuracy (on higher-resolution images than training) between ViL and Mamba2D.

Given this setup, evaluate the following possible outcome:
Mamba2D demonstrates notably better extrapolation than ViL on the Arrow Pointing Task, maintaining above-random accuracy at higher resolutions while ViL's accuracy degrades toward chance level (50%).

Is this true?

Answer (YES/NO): NO